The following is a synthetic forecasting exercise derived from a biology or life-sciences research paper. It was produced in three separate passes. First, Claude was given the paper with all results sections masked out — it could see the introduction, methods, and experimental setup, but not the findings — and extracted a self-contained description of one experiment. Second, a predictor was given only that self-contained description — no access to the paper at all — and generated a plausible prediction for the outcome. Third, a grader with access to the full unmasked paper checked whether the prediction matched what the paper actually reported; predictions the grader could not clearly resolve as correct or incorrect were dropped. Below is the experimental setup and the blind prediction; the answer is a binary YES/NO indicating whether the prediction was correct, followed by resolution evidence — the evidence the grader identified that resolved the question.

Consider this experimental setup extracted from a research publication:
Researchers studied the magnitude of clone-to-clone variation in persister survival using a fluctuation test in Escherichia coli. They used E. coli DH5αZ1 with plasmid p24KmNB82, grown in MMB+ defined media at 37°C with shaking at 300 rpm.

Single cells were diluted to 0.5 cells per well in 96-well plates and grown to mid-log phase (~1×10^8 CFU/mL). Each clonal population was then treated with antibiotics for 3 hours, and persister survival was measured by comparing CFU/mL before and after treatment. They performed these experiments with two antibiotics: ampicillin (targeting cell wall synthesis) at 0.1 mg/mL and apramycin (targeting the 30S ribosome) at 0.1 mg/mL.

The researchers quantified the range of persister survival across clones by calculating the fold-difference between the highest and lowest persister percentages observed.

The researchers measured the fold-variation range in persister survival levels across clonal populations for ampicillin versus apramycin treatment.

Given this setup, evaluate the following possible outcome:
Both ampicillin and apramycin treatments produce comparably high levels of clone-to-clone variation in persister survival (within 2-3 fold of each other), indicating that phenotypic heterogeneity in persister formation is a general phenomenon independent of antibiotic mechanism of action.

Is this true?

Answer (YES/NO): YES